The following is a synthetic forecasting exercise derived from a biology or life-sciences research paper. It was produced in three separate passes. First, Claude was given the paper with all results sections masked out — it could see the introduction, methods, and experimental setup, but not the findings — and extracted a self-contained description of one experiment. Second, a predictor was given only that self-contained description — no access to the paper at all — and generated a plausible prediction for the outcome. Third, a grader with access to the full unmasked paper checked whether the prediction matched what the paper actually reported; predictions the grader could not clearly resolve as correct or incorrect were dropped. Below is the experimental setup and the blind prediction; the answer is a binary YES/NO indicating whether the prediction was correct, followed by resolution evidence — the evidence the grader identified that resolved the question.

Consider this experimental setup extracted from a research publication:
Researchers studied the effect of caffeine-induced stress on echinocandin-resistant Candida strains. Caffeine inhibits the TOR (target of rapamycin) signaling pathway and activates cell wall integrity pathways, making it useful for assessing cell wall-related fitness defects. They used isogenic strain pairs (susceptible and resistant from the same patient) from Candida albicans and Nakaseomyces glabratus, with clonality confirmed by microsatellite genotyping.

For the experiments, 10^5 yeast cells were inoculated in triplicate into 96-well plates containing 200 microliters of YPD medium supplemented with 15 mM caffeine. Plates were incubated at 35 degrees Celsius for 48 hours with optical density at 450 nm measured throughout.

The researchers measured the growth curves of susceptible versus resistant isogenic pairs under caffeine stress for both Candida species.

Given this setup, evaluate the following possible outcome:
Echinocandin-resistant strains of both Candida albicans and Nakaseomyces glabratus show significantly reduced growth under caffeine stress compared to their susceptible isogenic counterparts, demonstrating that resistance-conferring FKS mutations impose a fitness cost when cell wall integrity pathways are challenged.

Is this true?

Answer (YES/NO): NO